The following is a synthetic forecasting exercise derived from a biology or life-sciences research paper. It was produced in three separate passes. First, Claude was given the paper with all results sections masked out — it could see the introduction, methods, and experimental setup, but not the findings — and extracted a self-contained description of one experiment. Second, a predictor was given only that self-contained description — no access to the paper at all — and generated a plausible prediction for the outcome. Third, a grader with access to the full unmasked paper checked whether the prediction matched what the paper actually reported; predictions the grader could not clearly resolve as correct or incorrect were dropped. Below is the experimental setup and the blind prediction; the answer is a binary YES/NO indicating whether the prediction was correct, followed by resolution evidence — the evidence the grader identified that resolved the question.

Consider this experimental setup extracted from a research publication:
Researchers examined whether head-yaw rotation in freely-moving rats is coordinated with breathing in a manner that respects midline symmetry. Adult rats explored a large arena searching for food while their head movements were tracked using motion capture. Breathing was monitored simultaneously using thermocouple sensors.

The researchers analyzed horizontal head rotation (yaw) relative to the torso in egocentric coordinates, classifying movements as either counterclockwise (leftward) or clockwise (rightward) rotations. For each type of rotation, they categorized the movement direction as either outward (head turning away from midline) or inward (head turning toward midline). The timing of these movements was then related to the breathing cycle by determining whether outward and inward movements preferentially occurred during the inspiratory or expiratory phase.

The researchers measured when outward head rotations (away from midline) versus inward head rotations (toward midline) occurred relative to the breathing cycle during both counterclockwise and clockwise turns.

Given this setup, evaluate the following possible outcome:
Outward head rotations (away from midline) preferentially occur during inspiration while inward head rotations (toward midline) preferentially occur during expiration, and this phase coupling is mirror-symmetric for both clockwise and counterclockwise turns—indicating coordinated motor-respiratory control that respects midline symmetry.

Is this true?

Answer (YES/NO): NO